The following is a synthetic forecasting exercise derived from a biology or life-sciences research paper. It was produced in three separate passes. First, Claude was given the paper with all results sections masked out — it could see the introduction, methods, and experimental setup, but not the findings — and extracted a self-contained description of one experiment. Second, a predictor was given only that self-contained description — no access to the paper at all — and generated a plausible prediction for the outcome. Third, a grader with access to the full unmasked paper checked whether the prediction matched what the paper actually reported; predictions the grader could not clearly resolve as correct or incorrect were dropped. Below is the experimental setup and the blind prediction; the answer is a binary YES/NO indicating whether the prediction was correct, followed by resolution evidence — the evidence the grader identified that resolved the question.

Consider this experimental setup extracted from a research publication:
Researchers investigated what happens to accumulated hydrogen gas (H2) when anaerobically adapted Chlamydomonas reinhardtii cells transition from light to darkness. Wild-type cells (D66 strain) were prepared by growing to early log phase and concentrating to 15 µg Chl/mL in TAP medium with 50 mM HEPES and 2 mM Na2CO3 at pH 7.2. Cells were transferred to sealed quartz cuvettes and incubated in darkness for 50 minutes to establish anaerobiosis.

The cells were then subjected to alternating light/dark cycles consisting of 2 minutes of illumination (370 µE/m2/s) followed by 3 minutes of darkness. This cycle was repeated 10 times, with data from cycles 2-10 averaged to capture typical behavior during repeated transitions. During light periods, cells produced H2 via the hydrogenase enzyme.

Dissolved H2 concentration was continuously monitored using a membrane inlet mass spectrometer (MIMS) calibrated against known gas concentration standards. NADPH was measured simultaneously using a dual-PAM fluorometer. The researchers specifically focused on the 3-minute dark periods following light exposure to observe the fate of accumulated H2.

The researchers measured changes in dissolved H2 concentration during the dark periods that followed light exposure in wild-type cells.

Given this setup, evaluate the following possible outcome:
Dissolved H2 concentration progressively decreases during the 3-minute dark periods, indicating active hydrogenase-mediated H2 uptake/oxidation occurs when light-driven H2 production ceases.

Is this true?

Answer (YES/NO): YES